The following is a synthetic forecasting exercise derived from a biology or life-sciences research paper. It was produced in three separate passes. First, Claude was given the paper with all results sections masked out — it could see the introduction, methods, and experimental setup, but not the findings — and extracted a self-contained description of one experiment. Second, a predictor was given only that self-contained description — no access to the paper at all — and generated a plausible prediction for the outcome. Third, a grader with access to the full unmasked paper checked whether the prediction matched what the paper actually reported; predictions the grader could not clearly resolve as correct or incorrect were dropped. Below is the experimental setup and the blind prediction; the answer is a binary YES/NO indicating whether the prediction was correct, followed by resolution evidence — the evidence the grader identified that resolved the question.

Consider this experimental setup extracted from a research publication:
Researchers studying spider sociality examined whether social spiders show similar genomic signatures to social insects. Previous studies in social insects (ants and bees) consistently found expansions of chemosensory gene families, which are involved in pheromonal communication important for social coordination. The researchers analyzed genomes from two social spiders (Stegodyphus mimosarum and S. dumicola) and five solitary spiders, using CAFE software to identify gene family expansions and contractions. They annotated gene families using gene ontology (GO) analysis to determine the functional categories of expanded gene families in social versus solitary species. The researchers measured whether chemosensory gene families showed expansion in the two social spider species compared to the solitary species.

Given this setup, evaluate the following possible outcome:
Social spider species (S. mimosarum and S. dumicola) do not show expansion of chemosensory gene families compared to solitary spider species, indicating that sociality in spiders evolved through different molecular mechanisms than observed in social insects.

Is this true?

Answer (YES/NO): YES